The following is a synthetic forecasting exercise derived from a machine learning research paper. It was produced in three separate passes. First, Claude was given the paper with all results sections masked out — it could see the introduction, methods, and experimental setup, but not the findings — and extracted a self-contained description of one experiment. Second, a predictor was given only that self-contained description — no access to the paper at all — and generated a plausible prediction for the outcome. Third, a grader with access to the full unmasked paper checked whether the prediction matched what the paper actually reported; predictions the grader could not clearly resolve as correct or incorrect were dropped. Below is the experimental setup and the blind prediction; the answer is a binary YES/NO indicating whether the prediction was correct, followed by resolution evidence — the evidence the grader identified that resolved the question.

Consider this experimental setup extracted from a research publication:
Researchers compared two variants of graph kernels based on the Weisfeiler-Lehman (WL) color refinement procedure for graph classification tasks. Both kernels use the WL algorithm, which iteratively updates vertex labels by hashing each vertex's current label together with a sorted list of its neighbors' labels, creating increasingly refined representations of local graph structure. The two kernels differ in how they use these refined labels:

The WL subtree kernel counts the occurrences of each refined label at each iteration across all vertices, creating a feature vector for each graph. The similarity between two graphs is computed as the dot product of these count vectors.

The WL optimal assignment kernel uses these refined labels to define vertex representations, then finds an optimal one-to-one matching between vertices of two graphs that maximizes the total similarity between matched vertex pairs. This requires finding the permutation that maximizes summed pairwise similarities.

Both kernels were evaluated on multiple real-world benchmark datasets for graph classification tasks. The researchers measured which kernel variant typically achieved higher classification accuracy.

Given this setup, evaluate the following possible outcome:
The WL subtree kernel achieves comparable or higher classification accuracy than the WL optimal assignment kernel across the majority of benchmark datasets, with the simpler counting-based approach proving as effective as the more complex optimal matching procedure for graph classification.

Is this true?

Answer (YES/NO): NO